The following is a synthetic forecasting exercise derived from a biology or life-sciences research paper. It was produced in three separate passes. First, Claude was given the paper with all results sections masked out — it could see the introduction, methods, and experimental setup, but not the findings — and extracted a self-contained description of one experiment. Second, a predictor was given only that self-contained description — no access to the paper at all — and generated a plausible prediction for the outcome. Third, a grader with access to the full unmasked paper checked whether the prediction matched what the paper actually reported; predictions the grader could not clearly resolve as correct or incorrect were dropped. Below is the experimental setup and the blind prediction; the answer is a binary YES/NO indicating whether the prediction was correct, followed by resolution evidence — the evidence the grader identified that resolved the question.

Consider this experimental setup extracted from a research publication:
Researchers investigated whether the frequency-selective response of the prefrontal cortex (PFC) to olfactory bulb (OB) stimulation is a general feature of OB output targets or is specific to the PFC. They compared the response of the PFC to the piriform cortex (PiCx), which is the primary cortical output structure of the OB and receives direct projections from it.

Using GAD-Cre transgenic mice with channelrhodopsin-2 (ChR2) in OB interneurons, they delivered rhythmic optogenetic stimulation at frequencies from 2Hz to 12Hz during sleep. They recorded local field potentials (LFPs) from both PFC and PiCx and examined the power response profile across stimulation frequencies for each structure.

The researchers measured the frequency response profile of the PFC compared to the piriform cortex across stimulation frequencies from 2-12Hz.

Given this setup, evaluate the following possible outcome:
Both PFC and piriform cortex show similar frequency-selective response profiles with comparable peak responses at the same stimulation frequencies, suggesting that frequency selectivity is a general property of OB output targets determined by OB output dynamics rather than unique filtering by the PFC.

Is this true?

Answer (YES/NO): NO